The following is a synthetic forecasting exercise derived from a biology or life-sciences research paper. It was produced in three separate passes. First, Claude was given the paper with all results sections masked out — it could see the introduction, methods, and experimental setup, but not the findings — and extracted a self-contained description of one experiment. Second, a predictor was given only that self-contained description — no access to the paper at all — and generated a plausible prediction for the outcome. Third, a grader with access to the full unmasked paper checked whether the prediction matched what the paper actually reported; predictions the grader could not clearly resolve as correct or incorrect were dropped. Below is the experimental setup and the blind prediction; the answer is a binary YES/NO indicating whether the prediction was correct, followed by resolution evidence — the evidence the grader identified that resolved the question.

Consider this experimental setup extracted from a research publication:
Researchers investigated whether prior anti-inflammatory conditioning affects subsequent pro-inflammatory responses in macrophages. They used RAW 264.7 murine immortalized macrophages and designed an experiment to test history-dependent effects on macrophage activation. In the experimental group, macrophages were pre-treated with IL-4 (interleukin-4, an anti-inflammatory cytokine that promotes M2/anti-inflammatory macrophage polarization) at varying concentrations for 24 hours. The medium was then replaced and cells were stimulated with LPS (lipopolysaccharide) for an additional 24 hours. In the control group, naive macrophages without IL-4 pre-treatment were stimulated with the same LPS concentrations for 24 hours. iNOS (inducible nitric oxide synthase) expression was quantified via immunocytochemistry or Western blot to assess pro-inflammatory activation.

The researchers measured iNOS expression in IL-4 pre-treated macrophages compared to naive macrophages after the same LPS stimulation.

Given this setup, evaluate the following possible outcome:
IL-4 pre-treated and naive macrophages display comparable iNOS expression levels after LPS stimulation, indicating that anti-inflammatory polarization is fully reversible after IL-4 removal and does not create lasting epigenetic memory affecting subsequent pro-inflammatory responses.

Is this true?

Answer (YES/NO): NO